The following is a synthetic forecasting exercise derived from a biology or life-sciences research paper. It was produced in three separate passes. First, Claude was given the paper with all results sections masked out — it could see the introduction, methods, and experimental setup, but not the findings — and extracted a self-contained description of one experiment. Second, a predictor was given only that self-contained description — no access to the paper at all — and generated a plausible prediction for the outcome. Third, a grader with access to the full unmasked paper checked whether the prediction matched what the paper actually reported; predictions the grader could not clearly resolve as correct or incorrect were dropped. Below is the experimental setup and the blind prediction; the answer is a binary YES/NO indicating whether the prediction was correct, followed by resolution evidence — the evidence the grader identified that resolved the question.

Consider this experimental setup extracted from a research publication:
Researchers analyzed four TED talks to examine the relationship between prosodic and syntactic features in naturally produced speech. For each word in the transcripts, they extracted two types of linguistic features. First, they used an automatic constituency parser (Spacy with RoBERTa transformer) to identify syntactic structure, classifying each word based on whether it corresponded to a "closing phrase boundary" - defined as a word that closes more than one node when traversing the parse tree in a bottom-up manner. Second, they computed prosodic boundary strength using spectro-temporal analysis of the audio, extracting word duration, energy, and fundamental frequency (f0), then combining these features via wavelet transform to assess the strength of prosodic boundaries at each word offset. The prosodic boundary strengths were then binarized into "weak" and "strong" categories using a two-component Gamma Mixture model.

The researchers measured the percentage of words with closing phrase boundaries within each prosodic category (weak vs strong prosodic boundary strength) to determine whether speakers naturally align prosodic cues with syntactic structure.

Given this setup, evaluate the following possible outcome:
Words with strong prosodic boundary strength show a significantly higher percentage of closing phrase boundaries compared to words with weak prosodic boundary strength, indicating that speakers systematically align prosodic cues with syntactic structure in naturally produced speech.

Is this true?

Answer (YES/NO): YES